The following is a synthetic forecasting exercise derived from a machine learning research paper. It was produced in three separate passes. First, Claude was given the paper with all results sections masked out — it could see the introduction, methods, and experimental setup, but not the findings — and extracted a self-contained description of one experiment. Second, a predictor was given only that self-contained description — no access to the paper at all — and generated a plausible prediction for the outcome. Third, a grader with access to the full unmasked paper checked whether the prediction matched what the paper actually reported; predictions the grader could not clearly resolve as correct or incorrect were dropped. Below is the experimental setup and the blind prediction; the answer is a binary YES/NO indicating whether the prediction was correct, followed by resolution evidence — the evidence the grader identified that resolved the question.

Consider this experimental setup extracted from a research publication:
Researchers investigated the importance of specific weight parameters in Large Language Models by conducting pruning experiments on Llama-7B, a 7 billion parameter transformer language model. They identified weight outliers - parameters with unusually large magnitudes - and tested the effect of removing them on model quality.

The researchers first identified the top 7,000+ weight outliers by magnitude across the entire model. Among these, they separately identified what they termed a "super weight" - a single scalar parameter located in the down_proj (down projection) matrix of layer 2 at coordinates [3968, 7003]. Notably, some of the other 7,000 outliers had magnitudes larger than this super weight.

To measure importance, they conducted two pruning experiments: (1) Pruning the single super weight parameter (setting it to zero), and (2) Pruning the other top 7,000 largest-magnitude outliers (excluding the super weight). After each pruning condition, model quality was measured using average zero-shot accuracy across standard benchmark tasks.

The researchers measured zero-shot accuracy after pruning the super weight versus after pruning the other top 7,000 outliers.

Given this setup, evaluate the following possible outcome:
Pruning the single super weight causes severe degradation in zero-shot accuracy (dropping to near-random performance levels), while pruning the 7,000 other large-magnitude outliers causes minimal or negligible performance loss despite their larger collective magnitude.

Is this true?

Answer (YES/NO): YES